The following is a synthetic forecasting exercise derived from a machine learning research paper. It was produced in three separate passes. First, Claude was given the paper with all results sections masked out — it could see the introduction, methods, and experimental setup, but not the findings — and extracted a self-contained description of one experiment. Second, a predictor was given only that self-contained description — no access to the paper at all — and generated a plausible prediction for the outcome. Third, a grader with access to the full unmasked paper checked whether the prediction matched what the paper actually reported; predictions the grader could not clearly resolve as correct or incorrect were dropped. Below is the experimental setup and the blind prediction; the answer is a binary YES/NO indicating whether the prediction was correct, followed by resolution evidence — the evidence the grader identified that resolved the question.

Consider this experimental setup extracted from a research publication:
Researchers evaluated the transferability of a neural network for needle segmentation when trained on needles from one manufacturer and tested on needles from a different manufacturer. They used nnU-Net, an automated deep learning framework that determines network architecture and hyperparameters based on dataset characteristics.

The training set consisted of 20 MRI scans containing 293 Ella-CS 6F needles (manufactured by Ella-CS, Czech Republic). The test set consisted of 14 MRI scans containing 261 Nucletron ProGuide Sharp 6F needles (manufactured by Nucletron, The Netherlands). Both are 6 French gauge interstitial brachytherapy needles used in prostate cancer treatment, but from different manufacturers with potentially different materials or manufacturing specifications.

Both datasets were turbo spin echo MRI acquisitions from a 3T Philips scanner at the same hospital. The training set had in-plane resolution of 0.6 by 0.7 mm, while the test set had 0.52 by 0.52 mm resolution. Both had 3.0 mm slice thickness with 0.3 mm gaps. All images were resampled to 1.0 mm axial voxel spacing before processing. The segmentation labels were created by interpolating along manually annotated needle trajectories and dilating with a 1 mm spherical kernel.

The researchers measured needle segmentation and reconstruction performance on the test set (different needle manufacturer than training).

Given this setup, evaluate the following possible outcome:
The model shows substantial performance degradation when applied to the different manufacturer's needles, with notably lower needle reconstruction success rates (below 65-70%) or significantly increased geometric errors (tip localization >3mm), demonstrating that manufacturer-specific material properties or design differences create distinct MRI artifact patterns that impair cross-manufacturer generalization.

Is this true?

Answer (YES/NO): NO